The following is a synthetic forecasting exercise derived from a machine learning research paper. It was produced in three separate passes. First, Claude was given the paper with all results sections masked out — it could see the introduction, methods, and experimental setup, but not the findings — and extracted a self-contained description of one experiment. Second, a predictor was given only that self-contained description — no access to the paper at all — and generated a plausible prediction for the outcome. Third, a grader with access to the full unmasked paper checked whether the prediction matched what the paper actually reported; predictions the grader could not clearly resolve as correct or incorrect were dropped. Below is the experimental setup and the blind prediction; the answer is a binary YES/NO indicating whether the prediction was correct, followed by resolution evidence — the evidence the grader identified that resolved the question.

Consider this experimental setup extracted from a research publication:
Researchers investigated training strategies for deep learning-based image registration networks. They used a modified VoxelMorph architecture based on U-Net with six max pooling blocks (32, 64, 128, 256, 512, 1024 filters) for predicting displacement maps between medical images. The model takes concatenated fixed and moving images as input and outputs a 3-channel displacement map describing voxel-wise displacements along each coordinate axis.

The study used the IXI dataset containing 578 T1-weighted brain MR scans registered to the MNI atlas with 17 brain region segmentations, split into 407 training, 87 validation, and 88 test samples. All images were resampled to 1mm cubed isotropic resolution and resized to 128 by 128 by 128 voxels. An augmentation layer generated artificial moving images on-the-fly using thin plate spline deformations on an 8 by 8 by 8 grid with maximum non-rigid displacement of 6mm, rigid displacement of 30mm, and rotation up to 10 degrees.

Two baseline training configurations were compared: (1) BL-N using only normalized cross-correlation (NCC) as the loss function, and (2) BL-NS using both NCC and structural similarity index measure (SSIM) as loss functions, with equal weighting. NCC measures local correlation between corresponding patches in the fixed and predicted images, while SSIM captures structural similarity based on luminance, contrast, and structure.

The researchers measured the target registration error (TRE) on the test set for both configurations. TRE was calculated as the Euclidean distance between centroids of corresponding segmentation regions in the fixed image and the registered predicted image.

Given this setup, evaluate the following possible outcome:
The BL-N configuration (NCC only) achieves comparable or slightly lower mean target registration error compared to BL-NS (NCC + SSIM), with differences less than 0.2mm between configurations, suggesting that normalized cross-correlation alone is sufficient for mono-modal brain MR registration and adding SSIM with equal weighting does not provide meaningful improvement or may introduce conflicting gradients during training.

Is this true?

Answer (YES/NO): NO